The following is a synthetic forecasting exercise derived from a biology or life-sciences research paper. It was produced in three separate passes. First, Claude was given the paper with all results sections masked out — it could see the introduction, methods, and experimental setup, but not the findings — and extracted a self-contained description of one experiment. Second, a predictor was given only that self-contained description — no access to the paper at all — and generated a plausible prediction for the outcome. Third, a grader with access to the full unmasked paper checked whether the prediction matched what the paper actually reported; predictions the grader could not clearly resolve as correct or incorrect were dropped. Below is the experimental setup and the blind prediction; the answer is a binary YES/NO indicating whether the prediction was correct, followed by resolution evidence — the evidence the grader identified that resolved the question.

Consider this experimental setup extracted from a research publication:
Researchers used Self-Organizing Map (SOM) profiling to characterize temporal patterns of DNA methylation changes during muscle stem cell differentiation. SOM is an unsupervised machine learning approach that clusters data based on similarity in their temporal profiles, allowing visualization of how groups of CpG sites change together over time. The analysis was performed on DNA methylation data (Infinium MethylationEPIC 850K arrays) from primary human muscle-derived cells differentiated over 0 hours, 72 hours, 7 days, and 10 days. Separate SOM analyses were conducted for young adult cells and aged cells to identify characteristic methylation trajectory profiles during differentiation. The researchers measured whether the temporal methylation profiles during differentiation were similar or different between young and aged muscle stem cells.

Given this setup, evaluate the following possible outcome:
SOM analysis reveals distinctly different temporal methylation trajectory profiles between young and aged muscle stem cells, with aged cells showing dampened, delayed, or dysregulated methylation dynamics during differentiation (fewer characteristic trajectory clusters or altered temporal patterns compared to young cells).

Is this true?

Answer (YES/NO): NO